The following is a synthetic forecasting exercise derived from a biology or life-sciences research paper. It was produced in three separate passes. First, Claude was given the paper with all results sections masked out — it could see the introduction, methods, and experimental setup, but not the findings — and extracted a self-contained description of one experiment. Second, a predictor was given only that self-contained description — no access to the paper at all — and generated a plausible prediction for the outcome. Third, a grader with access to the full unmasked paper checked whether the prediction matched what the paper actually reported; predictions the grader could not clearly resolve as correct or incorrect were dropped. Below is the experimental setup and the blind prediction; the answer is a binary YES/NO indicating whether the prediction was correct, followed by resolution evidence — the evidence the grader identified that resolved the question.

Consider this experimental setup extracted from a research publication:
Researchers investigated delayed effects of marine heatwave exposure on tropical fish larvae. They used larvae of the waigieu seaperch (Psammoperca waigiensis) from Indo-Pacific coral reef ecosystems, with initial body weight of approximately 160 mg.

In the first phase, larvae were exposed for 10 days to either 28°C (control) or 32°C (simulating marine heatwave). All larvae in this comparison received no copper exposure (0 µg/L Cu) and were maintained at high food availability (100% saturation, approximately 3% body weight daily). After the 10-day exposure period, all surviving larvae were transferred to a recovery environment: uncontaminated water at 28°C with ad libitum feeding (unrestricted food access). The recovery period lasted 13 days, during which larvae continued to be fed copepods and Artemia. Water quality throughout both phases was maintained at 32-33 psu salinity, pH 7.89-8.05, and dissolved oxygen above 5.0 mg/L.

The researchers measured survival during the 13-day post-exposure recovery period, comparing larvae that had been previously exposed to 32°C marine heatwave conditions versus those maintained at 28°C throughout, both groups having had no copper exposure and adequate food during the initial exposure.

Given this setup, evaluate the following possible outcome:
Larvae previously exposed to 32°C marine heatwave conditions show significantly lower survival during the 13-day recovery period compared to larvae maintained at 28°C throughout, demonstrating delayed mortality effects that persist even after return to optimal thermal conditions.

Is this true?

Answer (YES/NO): YES